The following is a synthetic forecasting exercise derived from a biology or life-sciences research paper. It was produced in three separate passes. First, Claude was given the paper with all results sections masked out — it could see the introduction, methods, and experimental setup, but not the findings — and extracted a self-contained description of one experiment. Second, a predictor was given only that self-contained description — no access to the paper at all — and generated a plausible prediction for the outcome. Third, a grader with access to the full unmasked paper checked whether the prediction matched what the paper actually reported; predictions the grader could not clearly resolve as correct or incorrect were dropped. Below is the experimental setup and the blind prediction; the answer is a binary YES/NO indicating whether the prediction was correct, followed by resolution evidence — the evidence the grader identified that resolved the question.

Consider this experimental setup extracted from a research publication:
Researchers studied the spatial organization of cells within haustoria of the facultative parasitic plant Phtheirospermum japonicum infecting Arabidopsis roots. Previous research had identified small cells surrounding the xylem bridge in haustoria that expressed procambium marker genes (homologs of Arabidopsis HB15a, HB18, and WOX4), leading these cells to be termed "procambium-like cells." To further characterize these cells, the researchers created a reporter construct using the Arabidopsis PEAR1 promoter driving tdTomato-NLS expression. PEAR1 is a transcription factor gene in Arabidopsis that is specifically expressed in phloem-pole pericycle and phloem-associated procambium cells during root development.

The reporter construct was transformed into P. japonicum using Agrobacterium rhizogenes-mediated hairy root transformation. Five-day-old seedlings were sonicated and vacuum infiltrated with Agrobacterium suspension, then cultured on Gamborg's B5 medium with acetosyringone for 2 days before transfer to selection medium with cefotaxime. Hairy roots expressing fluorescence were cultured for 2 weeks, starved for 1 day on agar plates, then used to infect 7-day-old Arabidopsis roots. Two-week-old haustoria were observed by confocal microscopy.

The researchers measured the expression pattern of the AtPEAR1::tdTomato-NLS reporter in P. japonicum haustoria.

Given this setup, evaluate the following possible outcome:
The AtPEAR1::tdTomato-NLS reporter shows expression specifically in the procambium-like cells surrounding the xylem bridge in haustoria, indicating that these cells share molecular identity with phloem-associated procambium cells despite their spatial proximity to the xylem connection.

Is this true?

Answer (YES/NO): NO